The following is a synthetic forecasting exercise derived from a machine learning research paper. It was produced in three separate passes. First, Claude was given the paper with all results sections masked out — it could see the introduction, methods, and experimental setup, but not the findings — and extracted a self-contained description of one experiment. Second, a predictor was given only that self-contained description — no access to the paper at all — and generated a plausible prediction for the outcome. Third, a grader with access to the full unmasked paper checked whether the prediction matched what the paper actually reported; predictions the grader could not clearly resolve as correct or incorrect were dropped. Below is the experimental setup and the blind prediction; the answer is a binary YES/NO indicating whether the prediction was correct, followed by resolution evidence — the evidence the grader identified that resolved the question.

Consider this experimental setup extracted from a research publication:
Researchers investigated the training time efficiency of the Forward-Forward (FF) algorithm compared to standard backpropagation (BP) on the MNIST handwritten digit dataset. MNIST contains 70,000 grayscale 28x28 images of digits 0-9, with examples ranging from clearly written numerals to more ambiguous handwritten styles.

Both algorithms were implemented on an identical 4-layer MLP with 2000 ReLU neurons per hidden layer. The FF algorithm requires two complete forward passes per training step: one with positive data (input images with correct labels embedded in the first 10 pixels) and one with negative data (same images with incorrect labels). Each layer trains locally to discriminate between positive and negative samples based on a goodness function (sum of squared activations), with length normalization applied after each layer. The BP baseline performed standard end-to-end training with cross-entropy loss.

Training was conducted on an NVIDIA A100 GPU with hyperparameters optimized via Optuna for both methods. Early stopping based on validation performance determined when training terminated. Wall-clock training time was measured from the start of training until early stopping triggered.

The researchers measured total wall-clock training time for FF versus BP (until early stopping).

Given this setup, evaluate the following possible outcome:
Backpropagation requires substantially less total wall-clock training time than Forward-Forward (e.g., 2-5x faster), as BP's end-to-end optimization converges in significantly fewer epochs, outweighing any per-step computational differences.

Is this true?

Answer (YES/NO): YES